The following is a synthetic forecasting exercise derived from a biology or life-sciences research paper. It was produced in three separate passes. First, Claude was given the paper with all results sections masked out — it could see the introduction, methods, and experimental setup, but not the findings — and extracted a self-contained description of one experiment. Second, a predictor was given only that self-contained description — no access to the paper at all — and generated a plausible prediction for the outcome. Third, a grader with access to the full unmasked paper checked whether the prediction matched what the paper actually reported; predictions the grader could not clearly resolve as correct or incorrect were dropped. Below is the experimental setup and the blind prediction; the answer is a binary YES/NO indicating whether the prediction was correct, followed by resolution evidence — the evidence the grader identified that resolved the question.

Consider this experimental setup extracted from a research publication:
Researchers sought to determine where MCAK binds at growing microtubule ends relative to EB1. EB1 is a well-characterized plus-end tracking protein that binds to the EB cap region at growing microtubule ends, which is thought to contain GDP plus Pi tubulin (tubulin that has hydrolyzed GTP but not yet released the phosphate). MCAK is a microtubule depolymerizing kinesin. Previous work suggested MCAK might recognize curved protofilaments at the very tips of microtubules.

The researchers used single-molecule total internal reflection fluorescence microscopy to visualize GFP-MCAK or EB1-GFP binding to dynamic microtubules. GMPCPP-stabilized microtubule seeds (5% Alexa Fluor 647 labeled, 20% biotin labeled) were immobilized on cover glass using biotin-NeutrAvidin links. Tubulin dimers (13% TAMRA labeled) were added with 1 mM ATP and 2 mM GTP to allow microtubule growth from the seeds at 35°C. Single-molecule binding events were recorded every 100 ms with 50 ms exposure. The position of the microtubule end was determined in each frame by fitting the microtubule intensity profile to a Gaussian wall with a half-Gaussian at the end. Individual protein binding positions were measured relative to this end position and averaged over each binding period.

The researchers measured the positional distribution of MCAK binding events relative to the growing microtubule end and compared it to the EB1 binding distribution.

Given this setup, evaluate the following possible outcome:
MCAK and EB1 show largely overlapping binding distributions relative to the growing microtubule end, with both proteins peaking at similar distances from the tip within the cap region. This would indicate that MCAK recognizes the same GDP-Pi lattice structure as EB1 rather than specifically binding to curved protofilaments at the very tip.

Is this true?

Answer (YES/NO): NO